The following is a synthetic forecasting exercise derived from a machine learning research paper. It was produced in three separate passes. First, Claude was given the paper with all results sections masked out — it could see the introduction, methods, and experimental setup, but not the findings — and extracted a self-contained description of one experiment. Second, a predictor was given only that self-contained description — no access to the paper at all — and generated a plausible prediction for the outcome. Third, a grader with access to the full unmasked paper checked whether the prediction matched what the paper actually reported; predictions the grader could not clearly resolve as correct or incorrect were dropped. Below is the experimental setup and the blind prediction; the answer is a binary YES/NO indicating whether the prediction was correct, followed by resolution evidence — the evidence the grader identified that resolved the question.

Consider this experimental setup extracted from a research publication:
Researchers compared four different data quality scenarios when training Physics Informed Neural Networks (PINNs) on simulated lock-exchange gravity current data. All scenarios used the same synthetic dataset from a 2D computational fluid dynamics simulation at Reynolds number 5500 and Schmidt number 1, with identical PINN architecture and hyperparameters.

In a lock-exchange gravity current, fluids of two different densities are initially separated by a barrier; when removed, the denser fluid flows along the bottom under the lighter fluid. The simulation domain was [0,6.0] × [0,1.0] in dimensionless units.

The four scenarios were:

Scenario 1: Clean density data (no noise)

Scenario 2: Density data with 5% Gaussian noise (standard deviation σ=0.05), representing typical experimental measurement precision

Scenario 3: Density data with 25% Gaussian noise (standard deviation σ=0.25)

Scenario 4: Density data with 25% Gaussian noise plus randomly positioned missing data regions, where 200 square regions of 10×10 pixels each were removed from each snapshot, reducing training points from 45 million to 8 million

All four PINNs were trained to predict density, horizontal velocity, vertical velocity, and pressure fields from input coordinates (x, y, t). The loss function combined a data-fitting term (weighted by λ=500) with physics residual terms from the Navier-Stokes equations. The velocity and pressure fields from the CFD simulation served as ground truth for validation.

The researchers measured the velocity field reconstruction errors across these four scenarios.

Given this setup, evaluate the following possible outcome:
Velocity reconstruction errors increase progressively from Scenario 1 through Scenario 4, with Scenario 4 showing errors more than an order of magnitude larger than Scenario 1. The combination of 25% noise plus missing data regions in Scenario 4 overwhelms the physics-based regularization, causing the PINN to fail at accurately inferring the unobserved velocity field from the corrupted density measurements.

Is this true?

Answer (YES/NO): NO